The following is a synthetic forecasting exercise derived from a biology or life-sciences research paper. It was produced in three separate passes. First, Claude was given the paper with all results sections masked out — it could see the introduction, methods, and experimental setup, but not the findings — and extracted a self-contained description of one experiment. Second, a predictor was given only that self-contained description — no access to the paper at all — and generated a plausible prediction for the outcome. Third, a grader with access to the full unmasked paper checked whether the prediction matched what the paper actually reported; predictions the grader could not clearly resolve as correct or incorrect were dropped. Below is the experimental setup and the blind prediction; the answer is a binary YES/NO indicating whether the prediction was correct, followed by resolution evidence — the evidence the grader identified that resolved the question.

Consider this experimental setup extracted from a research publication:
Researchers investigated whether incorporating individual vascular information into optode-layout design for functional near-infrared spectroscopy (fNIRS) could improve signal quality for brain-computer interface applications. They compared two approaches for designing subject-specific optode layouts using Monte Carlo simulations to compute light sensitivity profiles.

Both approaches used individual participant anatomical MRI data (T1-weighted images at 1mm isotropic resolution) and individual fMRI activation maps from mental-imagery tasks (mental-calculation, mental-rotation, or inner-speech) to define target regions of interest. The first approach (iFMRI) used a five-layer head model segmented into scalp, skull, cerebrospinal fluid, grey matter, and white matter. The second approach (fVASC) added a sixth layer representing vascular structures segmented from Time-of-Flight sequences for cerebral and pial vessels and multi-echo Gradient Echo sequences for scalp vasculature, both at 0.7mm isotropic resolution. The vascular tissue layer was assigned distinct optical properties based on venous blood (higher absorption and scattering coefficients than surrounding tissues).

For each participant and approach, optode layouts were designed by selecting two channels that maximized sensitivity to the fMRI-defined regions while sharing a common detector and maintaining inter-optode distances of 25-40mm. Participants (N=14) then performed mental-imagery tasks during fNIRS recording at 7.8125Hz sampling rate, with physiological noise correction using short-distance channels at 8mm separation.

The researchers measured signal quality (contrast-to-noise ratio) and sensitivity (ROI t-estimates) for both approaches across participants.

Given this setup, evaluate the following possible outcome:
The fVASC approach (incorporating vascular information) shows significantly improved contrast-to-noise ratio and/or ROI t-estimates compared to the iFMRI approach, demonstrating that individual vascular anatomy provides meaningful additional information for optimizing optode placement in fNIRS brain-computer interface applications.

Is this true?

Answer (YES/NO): NO